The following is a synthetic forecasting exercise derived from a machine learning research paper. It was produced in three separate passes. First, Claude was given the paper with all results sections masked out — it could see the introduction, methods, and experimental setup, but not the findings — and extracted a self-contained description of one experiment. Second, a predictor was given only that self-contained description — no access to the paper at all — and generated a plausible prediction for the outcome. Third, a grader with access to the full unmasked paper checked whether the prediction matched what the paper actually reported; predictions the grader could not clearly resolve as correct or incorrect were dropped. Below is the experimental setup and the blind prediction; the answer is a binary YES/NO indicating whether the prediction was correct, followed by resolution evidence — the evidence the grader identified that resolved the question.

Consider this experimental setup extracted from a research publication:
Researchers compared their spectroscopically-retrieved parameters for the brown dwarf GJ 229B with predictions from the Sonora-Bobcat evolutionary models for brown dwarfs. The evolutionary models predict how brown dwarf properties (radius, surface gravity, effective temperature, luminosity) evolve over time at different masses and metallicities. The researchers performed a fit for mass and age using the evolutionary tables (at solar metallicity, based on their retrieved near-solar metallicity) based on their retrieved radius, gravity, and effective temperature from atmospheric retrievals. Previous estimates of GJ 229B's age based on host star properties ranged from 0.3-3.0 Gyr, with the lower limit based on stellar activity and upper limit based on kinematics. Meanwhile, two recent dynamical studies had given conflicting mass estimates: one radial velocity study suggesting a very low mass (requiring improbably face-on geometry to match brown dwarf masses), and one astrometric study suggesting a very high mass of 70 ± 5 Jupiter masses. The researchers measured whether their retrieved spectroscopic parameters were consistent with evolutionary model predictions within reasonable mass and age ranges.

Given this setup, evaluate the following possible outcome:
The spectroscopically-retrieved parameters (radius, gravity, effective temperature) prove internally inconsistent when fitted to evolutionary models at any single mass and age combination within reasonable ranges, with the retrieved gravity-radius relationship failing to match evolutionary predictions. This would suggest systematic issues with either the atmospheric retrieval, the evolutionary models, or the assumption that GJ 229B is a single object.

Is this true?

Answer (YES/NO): NO